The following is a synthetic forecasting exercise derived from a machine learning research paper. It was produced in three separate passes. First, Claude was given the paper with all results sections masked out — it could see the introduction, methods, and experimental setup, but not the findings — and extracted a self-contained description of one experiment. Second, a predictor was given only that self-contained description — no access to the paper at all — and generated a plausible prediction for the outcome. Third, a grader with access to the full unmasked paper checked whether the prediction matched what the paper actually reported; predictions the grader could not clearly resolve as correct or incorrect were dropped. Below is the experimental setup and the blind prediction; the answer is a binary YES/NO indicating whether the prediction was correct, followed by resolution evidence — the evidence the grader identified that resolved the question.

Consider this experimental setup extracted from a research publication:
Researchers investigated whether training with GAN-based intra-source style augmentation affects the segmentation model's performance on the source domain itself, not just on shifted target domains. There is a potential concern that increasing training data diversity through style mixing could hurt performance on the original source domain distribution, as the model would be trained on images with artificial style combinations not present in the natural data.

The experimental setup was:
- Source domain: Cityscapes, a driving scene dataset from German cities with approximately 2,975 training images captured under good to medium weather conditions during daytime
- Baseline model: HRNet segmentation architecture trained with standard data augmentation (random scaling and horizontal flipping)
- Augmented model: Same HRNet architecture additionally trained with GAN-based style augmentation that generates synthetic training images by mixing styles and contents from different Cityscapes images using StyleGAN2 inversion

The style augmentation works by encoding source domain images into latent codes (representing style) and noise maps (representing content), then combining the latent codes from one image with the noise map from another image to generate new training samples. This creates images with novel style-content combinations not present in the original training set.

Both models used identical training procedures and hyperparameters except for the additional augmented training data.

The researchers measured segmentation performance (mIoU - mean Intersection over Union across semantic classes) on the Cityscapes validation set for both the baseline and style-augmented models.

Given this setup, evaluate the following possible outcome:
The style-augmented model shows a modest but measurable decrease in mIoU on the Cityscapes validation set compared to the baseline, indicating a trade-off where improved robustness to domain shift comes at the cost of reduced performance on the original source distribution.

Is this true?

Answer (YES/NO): YES